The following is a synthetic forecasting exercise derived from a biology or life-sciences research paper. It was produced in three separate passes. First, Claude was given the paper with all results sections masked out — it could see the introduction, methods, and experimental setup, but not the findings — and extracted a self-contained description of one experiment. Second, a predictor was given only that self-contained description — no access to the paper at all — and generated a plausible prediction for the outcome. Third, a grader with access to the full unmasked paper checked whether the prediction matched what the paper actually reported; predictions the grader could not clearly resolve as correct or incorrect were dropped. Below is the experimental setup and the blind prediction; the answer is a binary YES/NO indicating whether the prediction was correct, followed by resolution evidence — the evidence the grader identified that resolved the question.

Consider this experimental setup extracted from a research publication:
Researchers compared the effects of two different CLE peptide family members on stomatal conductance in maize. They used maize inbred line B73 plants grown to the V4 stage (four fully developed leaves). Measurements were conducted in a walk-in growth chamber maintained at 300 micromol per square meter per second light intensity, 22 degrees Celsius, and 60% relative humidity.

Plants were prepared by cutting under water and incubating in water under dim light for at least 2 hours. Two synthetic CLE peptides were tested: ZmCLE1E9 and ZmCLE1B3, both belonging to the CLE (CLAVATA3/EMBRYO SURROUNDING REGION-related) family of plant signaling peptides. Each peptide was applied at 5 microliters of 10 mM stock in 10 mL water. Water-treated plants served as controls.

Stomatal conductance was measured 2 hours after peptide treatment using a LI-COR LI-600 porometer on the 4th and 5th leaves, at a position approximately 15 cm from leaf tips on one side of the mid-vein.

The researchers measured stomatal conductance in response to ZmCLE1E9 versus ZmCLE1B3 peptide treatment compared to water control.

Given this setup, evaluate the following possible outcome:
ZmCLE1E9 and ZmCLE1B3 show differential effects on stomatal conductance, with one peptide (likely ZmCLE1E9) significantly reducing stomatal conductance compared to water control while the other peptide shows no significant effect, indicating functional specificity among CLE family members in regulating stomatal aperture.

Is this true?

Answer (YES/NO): YES